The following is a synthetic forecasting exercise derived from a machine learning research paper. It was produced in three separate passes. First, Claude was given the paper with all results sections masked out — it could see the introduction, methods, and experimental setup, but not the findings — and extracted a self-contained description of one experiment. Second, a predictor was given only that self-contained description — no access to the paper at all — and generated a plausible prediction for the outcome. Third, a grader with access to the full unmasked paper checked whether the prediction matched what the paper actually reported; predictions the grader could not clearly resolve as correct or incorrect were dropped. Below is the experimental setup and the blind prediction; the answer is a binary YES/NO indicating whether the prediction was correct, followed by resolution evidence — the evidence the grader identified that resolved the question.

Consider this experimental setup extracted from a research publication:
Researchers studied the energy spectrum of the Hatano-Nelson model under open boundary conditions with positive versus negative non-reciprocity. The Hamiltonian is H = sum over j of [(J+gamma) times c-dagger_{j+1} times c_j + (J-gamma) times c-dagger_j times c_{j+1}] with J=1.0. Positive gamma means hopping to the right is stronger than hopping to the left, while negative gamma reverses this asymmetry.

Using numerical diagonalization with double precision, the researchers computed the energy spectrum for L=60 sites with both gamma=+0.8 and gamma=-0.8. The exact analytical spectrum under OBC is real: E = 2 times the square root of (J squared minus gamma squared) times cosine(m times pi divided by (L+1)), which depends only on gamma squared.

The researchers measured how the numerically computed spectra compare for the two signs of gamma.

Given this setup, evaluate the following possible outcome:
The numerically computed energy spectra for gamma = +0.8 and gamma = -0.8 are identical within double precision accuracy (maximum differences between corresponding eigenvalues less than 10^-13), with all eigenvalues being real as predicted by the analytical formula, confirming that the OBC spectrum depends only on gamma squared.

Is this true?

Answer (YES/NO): NO